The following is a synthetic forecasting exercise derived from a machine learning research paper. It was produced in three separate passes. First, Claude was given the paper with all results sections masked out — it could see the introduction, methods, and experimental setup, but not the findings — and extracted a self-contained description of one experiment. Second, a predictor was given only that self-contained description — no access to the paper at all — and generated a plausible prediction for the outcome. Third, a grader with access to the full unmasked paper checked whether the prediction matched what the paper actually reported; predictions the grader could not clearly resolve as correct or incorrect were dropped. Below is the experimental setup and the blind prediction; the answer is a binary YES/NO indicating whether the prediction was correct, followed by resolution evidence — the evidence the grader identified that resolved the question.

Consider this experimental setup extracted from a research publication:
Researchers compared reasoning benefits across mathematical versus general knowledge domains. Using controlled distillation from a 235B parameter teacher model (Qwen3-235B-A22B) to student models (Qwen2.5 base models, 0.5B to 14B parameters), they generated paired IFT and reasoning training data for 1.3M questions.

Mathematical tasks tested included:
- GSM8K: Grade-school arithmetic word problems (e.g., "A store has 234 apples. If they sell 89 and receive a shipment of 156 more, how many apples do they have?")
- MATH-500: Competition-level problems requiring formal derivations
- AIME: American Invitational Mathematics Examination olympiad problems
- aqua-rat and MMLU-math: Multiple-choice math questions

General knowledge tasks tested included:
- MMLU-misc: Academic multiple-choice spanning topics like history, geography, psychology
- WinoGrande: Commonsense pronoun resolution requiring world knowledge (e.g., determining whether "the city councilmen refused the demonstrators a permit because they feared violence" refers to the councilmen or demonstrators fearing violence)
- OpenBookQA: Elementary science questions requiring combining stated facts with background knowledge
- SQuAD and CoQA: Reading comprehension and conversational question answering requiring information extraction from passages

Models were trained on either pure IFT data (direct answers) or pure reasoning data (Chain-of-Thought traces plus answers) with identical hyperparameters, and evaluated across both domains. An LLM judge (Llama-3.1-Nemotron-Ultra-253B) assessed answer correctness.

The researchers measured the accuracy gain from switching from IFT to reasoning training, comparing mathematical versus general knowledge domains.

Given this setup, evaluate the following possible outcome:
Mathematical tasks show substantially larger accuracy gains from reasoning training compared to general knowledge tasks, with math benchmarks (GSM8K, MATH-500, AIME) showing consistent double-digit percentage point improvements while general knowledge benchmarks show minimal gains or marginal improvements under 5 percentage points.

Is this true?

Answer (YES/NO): NO